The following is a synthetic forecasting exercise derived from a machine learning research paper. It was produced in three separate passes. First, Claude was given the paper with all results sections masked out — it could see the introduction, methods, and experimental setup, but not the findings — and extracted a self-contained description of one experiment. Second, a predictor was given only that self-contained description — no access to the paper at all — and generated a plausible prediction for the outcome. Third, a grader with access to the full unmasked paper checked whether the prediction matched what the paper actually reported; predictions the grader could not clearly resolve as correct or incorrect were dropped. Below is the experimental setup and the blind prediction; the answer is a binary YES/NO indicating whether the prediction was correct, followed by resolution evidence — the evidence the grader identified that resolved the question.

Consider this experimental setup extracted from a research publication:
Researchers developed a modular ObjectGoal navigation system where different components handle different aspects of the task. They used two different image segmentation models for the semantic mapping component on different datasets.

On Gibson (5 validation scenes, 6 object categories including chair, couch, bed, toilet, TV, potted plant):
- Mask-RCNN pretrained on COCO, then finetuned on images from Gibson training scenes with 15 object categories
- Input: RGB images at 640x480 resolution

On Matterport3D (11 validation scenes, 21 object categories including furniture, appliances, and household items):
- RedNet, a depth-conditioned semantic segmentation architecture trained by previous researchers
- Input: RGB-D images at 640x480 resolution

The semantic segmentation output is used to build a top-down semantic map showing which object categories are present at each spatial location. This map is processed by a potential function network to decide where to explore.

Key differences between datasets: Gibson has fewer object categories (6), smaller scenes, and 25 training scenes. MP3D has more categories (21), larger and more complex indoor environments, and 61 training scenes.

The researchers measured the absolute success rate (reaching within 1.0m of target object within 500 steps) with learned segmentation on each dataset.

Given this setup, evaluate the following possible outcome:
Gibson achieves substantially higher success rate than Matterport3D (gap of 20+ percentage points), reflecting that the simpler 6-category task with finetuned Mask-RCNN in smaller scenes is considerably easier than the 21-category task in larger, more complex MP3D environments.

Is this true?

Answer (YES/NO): YES